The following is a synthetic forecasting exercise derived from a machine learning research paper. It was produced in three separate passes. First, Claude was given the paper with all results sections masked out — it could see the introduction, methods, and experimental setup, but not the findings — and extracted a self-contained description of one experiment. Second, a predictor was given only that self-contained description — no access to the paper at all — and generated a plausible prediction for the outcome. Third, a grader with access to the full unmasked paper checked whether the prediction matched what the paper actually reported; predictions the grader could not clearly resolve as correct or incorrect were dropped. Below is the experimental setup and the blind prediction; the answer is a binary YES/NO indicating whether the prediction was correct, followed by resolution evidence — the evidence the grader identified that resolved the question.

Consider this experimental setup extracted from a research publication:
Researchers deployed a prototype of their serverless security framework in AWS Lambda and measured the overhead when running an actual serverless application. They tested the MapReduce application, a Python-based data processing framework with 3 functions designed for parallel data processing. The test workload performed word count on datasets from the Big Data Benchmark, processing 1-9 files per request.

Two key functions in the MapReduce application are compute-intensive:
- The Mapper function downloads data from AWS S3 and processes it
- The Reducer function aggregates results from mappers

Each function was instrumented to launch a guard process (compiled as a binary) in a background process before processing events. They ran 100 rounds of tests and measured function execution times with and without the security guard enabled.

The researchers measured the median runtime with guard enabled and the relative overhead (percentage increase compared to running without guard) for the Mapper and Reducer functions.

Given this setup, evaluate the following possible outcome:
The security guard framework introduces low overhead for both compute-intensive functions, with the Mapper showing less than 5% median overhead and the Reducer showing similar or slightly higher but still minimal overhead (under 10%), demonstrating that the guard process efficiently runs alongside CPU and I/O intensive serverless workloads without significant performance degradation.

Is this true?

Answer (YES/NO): NO